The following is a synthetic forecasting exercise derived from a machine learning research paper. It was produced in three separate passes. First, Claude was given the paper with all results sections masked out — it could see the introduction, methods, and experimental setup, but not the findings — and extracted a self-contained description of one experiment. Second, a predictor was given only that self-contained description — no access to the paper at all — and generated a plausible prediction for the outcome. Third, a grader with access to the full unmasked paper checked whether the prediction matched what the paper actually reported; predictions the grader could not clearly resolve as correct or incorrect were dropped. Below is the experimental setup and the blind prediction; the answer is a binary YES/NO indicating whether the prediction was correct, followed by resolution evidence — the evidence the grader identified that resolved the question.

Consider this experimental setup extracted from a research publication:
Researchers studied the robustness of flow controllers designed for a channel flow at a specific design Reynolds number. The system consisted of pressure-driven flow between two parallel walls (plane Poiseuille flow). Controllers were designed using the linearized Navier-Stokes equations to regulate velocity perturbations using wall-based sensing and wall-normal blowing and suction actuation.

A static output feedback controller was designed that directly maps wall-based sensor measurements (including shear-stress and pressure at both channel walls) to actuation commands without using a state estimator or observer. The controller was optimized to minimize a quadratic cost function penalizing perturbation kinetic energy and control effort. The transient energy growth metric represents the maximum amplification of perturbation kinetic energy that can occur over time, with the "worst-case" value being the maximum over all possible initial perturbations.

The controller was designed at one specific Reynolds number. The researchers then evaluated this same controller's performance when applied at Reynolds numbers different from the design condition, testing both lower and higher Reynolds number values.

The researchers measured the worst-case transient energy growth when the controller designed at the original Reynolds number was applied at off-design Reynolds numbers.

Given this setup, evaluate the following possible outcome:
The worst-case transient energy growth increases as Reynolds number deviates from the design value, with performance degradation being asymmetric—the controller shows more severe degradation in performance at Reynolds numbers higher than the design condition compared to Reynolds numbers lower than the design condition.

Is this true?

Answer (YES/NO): NO